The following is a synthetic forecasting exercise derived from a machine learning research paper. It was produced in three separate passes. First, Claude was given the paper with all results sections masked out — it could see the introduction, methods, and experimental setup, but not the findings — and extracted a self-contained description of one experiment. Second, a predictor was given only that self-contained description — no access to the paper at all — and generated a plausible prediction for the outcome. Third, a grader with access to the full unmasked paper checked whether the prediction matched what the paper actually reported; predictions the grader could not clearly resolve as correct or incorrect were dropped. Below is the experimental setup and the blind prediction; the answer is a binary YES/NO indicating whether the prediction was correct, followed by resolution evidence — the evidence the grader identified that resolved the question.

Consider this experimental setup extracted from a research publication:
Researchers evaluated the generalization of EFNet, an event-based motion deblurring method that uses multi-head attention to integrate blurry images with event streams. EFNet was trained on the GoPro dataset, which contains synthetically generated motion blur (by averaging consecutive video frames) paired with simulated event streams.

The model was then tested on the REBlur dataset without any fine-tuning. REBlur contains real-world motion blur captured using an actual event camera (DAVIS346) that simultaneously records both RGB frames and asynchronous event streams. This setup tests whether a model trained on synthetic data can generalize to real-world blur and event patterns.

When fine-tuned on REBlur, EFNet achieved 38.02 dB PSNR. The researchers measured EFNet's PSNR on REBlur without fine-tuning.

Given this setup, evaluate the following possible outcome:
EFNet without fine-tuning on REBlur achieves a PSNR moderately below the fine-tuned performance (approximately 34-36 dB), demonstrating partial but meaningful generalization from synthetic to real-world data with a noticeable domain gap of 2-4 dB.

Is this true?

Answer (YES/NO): NO